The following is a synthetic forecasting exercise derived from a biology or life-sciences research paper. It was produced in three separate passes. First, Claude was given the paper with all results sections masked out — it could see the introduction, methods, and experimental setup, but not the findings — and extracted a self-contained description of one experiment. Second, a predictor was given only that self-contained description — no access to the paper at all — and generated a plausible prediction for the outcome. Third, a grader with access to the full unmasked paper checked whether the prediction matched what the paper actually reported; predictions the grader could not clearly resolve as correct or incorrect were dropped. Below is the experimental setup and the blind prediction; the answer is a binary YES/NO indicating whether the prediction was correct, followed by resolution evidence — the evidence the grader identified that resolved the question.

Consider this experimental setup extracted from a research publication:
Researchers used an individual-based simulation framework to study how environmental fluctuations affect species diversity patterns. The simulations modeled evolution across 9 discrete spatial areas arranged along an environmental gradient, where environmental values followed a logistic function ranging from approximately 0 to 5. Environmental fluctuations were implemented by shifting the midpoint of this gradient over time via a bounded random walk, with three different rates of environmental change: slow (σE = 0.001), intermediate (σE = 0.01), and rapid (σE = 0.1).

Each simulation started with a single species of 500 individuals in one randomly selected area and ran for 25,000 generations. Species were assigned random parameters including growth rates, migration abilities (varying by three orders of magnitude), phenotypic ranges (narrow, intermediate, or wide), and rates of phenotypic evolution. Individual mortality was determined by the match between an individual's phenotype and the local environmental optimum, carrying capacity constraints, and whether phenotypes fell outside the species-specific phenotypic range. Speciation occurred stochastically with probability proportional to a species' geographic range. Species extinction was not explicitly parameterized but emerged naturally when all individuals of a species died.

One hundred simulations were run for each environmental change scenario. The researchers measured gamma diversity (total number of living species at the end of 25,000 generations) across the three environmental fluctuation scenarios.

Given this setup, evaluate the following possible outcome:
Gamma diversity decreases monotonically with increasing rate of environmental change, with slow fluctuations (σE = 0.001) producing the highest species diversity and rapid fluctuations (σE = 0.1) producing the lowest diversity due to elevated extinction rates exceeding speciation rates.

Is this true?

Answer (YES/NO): NO